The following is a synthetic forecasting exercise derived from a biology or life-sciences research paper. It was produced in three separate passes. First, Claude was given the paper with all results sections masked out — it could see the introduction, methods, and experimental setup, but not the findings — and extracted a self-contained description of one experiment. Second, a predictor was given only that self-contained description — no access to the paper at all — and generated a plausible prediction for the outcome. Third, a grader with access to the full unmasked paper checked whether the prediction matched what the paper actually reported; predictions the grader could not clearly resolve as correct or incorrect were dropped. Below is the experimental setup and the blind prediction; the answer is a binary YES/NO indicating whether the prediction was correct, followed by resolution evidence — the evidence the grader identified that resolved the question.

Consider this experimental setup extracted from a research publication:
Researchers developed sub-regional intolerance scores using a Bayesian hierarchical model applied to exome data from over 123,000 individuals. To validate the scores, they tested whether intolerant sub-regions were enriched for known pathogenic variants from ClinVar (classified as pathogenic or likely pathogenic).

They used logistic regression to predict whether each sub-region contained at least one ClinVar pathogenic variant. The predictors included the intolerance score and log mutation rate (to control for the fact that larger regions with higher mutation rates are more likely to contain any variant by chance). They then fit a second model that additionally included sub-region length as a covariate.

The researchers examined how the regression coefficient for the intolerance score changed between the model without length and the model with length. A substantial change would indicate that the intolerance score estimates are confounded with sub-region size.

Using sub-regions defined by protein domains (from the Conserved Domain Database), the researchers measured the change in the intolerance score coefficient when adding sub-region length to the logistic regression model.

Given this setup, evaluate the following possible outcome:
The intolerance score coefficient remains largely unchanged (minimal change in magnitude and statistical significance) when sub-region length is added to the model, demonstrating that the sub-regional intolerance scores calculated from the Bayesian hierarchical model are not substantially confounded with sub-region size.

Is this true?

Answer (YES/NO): YES